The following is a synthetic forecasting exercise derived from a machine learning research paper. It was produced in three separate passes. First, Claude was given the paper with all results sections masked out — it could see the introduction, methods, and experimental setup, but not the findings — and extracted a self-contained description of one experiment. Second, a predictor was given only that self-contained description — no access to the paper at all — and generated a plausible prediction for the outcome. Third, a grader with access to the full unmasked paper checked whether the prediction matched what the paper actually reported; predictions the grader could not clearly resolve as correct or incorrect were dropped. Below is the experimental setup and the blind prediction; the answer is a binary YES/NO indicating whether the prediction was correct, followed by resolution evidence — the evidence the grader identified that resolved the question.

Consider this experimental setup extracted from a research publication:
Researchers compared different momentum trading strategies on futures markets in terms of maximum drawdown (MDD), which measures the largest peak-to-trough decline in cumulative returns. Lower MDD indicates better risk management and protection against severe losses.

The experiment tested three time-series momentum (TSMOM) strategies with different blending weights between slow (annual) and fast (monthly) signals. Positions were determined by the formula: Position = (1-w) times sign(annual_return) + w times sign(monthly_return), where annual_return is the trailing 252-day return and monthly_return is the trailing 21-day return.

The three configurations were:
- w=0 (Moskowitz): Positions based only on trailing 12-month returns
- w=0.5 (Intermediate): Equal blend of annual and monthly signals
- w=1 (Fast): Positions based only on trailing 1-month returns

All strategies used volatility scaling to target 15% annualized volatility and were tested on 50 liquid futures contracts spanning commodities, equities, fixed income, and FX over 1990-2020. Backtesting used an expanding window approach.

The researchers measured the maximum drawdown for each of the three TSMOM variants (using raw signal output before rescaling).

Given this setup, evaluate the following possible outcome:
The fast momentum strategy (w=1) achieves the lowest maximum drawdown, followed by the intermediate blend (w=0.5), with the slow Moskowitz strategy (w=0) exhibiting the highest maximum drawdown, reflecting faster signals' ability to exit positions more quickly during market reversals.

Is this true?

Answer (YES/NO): NO